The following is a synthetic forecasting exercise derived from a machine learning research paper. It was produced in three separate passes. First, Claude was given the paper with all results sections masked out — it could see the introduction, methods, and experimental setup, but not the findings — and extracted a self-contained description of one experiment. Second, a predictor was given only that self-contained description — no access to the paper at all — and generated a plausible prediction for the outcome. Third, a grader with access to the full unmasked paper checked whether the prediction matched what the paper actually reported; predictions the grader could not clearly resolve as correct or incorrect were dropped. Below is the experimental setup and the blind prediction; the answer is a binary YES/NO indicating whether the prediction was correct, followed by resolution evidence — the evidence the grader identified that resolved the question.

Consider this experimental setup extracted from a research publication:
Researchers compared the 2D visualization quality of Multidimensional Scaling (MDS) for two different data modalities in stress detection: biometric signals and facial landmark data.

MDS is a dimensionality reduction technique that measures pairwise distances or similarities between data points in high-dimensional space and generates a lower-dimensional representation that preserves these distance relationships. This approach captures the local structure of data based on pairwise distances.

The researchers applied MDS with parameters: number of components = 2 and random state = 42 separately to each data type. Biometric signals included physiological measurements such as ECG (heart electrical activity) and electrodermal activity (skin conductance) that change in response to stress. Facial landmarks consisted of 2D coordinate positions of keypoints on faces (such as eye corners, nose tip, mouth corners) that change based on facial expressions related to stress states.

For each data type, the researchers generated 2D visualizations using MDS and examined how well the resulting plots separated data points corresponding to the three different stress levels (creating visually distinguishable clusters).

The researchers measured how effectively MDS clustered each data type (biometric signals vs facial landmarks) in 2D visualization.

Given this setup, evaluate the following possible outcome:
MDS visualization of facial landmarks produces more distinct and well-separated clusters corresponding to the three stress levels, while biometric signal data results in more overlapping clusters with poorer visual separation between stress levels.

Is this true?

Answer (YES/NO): NO